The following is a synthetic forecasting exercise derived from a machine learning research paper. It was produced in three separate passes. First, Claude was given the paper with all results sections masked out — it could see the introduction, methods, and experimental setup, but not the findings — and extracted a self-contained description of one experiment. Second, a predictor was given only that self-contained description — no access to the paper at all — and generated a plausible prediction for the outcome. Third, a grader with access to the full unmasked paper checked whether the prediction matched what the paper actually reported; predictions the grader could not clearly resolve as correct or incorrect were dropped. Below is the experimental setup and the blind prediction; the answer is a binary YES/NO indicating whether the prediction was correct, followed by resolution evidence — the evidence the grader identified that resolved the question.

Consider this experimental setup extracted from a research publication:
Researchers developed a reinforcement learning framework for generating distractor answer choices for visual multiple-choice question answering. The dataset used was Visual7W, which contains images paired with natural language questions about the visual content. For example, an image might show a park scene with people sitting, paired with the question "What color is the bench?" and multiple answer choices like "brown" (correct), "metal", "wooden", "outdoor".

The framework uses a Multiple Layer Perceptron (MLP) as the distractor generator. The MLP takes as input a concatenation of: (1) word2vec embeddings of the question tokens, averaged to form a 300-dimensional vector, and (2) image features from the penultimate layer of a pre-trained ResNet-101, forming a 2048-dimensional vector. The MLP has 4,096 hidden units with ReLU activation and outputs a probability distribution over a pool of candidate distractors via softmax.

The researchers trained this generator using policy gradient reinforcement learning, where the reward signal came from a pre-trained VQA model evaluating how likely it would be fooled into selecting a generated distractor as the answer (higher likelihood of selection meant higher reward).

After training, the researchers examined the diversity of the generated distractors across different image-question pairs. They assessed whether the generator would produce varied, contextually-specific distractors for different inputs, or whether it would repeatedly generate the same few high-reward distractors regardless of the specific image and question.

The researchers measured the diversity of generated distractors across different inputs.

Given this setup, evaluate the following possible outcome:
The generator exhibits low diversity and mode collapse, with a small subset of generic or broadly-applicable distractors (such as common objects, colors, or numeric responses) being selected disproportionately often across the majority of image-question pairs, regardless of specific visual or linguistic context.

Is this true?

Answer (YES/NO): YES